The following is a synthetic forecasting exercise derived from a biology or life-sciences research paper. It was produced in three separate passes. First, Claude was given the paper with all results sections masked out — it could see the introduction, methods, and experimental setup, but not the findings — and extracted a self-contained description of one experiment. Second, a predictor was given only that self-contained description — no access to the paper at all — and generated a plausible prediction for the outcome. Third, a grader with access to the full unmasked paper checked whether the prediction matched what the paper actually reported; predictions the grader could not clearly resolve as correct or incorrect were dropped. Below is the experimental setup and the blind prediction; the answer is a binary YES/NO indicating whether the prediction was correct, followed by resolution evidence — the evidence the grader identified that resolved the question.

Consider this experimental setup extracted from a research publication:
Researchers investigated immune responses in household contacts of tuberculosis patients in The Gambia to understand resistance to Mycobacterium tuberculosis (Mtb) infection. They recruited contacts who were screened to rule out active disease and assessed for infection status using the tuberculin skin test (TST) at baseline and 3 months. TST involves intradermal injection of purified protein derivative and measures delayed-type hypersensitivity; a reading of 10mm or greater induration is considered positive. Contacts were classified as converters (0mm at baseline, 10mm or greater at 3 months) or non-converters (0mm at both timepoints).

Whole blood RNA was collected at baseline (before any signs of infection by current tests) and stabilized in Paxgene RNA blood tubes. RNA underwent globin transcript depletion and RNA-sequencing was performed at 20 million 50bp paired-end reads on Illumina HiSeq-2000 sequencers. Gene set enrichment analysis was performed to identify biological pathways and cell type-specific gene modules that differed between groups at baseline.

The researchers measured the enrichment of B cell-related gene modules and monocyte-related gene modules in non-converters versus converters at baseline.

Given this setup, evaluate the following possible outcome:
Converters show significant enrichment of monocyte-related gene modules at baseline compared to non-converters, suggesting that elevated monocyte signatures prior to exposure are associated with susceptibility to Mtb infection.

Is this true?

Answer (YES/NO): YES